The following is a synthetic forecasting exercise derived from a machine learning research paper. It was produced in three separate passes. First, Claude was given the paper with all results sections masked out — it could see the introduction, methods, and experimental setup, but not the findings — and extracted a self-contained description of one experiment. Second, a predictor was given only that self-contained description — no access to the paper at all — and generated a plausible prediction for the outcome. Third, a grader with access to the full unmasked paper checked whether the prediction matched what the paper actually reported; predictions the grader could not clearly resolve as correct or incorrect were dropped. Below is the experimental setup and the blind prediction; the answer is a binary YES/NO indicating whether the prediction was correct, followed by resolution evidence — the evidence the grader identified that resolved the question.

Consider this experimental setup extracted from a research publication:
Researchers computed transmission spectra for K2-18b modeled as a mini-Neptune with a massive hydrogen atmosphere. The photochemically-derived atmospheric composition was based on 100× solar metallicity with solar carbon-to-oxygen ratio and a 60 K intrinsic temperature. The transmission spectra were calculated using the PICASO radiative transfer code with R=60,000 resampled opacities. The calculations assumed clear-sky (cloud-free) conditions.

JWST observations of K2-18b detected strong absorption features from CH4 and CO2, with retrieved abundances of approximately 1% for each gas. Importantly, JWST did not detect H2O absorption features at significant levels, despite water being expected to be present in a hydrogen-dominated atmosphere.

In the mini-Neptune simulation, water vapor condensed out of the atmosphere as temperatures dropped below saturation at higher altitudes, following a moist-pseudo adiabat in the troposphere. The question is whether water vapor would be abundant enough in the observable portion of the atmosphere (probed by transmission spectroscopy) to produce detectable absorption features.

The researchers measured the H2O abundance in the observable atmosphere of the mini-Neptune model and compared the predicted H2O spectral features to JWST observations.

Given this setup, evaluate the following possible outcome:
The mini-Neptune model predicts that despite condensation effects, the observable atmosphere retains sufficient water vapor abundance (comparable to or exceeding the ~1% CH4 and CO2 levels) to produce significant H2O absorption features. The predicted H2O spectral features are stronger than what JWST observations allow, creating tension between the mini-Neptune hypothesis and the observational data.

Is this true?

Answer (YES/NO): NO